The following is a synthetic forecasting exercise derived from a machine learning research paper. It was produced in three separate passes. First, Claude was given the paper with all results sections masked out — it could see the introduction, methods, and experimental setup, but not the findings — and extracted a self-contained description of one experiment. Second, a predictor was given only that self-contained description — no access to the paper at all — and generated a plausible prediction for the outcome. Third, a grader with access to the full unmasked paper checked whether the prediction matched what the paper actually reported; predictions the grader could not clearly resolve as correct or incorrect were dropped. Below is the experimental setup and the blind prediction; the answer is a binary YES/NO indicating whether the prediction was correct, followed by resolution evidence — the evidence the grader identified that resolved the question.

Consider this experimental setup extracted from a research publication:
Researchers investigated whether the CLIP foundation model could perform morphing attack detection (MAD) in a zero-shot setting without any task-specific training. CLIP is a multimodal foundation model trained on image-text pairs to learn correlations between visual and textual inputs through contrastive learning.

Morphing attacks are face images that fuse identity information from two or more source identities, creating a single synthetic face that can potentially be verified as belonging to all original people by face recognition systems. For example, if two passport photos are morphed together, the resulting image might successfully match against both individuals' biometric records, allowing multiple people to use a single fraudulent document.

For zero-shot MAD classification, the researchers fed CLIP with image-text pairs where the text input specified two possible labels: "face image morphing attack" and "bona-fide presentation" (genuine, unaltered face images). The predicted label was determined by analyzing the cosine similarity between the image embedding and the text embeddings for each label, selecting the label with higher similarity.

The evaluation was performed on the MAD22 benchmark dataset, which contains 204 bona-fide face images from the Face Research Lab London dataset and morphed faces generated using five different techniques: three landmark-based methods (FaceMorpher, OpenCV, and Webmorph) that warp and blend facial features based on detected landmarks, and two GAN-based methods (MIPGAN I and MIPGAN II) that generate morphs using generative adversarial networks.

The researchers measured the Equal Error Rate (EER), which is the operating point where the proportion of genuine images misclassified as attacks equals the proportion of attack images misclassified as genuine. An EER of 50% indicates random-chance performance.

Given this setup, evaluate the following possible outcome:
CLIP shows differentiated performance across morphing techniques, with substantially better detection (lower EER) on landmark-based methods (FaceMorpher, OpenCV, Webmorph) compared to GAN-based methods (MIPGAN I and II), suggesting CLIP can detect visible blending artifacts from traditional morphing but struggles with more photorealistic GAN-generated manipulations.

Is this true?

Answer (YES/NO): NO